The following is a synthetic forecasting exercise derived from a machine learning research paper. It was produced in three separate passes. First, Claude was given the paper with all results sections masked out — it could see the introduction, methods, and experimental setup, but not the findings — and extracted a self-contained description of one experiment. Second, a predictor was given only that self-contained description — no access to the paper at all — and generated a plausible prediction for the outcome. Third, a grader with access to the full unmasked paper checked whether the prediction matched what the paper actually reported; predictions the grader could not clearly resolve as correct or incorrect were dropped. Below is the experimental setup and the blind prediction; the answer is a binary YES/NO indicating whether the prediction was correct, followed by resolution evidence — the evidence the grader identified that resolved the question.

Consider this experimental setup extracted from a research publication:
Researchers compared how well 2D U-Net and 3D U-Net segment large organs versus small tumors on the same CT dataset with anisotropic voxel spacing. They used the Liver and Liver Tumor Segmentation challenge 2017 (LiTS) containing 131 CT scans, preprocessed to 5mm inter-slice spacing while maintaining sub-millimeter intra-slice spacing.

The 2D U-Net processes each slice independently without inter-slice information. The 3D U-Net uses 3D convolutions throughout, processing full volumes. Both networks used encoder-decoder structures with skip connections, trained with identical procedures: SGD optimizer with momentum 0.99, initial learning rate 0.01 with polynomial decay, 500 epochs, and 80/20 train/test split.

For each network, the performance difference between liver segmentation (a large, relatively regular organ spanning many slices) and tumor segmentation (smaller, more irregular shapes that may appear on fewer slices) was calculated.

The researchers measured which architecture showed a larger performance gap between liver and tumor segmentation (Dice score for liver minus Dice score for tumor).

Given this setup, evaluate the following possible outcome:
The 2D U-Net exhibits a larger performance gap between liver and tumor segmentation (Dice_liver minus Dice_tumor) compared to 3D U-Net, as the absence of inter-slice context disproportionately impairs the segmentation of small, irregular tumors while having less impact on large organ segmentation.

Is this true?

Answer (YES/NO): NO